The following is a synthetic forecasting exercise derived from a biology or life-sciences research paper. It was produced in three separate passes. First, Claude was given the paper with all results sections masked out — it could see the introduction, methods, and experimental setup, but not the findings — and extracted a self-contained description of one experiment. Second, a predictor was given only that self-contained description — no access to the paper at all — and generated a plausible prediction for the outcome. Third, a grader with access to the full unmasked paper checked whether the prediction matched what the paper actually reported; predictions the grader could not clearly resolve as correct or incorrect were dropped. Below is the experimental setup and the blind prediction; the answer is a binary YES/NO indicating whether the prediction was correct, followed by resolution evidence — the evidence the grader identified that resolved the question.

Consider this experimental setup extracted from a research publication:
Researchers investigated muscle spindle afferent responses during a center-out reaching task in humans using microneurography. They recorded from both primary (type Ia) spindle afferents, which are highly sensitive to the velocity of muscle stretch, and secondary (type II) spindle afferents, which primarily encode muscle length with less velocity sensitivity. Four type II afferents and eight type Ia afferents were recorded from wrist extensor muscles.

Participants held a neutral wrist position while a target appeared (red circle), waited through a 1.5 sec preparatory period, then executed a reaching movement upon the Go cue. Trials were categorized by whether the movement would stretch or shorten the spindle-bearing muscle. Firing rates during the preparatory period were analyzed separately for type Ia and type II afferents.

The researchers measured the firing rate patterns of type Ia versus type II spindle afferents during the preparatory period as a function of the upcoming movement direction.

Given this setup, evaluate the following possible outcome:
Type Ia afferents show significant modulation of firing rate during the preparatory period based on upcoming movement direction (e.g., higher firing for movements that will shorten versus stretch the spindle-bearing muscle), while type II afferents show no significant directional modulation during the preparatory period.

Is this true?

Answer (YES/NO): YES